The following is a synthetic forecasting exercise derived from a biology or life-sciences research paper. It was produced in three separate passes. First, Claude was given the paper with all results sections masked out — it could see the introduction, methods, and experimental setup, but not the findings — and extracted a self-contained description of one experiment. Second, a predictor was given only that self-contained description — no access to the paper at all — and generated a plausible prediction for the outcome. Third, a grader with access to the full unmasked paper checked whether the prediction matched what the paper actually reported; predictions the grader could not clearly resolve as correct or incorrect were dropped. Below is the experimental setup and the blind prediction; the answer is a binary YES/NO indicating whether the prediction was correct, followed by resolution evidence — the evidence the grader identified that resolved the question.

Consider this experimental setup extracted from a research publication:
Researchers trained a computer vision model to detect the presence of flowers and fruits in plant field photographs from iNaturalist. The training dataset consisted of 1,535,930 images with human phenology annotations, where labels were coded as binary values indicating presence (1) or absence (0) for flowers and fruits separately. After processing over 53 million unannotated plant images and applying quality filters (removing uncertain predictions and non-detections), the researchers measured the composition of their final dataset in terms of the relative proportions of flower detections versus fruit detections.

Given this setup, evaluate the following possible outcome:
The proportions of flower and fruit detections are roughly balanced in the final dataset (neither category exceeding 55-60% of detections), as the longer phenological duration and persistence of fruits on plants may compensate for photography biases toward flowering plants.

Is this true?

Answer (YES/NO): NO